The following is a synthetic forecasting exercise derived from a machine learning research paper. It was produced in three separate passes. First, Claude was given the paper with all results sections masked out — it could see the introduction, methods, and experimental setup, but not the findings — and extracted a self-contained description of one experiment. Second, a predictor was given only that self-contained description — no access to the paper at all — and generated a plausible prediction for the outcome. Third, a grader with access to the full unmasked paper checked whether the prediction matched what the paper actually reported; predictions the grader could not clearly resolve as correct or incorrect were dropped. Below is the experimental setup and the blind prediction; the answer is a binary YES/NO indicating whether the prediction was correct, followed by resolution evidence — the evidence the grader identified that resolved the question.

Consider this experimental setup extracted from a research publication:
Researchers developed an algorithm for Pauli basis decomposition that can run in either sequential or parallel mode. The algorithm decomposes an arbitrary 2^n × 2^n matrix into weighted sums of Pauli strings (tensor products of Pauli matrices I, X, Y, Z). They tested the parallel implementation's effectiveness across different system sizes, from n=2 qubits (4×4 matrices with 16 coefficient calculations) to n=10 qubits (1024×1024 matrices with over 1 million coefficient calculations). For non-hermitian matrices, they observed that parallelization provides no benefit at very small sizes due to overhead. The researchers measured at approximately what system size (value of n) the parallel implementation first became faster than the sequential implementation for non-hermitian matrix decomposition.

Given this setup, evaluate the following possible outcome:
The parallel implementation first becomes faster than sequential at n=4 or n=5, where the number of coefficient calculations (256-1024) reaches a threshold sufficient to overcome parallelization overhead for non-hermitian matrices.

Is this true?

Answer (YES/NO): NO